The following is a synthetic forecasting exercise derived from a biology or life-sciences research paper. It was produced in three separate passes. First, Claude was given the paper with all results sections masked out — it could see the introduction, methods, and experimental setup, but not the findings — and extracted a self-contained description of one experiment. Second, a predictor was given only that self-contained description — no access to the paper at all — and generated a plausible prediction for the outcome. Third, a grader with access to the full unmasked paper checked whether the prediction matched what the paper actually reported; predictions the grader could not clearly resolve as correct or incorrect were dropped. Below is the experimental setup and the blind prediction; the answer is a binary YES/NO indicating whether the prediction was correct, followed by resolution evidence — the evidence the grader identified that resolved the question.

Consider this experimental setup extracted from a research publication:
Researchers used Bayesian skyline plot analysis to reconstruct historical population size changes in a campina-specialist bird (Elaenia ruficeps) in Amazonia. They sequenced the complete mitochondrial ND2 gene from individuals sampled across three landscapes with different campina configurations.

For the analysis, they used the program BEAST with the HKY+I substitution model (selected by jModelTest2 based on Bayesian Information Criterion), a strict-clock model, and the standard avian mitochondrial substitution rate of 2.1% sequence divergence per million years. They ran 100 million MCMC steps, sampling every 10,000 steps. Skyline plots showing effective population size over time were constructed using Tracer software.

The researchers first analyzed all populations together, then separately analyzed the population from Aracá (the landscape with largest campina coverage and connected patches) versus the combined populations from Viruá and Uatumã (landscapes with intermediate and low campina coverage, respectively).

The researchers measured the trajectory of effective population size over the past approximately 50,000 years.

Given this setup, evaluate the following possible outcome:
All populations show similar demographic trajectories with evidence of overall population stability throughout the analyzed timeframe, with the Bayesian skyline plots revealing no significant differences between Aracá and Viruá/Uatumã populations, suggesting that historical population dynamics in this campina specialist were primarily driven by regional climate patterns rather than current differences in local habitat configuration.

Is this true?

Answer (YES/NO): NO